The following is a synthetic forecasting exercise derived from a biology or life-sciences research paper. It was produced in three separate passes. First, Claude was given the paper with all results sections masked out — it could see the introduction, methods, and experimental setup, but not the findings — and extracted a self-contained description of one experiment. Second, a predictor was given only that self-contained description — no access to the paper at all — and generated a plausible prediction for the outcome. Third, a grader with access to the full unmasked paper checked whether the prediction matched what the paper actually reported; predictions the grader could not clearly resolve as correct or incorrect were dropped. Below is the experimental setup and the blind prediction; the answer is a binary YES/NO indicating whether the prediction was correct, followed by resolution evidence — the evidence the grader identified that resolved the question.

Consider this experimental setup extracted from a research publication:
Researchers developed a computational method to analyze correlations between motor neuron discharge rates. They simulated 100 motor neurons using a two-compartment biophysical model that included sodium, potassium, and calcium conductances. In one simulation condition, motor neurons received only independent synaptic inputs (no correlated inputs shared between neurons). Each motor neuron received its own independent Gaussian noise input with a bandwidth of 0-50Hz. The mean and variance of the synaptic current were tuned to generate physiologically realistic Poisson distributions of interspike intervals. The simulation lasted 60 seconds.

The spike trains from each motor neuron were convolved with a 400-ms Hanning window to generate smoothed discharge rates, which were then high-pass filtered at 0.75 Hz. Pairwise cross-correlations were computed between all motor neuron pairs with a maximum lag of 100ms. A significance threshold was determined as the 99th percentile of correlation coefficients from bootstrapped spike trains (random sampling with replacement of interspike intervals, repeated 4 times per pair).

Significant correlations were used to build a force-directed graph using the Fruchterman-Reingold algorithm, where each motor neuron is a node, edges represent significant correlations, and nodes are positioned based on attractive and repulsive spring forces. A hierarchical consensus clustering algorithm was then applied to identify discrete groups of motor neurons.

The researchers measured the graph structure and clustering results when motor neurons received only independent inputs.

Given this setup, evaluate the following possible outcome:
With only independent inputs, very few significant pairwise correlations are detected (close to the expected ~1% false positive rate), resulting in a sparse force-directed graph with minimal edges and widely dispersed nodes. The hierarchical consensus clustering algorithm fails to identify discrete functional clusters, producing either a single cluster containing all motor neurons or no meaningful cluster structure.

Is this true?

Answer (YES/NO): YES